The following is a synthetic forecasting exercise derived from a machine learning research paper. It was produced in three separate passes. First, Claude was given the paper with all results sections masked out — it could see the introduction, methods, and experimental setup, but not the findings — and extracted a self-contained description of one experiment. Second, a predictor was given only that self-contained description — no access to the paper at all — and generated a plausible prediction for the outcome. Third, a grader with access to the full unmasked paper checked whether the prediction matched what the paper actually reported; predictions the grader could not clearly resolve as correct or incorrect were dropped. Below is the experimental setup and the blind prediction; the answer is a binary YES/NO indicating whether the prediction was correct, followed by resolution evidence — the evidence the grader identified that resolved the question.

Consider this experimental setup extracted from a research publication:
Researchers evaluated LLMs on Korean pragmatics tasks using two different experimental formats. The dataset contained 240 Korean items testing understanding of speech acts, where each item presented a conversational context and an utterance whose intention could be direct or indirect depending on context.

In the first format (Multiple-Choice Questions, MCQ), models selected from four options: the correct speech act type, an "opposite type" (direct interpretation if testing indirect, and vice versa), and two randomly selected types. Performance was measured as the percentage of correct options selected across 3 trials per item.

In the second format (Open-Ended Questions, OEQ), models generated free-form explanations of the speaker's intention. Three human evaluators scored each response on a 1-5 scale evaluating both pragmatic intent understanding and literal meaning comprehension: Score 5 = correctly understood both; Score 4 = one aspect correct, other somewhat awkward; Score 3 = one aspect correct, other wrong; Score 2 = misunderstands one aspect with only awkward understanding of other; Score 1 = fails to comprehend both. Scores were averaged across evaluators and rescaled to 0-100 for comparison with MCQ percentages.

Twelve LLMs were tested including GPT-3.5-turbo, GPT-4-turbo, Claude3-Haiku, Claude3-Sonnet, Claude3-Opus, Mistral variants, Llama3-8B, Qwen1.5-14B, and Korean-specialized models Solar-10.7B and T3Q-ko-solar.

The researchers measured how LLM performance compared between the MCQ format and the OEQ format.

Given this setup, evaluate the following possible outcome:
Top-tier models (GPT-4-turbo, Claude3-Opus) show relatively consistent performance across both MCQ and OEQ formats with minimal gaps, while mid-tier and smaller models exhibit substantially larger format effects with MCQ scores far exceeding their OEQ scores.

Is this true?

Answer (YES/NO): NO